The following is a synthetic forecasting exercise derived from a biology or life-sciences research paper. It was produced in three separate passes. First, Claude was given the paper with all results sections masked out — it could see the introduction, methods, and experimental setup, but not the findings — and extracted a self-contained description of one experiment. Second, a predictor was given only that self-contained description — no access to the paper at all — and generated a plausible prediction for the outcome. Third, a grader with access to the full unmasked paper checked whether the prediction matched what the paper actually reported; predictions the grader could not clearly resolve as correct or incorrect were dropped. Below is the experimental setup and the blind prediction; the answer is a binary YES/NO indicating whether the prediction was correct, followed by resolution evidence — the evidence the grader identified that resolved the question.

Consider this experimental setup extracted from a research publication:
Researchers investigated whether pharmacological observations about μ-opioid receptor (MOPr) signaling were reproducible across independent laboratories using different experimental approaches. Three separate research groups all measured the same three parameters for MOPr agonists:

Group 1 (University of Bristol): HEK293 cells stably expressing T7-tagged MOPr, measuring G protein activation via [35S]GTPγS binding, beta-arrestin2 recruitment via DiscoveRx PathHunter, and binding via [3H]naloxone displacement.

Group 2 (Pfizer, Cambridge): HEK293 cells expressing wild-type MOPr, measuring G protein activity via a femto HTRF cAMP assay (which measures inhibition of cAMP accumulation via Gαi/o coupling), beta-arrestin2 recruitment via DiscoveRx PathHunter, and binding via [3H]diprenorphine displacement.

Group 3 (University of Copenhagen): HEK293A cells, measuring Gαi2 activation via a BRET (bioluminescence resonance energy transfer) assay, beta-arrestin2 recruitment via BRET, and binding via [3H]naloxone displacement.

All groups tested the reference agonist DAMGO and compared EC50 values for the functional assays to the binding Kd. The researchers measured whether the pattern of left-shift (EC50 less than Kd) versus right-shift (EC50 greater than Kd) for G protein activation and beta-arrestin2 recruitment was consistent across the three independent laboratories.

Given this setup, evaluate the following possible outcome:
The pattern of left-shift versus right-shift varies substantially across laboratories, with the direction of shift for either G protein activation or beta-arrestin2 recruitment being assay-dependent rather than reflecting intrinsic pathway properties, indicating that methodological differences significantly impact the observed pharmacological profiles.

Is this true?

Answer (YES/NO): NO